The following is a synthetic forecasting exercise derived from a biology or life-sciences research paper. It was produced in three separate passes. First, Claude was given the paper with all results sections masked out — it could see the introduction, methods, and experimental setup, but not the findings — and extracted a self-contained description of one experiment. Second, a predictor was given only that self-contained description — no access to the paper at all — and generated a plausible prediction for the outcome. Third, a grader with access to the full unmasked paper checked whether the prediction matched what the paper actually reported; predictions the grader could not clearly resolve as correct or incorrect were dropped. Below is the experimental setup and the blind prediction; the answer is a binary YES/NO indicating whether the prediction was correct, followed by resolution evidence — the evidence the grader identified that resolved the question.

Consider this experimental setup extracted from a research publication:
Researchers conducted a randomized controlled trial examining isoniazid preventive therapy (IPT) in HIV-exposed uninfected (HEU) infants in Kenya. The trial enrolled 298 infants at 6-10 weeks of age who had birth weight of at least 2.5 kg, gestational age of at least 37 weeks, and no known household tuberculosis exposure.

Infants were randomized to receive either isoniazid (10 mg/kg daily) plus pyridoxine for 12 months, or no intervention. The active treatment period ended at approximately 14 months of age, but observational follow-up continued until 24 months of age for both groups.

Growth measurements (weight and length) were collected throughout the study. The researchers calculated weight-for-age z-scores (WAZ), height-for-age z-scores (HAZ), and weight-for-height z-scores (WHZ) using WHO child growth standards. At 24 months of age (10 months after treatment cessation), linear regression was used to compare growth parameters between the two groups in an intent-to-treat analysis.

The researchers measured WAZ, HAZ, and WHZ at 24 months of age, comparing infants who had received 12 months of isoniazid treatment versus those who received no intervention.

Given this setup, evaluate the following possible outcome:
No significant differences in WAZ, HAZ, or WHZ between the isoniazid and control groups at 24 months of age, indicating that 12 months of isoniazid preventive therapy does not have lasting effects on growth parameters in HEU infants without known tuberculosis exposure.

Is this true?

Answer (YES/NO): YES